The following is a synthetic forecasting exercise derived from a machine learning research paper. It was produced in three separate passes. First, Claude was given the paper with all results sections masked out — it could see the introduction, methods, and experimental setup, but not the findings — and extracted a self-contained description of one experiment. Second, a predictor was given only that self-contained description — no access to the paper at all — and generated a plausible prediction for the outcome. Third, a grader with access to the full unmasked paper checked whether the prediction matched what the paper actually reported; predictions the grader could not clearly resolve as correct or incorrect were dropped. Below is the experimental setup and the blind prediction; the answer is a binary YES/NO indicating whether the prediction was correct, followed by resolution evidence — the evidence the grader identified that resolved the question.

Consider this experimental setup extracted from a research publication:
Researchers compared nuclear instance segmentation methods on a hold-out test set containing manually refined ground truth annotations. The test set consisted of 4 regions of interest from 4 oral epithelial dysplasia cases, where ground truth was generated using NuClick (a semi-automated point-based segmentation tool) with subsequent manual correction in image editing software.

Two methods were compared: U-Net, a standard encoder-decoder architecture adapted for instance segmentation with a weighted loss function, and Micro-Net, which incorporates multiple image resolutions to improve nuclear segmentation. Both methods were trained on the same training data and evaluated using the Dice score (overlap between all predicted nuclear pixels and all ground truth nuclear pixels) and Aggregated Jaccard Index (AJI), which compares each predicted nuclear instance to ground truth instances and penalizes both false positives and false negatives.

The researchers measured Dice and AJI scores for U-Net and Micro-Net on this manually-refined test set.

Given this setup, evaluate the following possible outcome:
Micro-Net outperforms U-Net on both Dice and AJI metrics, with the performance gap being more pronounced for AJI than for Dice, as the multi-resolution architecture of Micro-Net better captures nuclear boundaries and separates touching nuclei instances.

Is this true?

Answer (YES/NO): YES